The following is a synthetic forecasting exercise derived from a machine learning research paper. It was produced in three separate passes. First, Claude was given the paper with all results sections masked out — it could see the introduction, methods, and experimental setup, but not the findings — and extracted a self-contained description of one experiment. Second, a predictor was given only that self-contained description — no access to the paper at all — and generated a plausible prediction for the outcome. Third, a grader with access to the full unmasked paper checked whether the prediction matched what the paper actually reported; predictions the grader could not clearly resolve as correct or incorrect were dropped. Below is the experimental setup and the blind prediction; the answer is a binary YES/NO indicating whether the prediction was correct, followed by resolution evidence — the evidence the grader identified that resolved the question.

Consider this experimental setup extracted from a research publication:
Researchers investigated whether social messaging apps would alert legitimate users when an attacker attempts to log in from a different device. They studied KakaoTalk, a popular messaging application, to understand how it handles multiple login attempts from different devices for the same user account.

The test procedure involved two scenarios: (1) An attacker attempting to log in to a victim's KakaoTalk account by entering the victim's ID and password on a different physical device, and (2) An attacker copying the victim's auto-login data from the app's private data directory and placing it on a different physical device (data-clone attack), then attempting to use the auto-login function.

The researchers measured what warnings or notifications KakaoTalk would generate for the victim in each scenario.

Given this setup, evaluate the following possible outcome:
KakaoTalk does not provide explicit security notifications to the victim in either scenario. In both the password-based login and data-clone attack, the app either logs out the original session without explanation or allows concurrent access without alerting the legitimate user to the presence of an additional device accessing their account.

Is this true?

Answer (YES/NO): NO